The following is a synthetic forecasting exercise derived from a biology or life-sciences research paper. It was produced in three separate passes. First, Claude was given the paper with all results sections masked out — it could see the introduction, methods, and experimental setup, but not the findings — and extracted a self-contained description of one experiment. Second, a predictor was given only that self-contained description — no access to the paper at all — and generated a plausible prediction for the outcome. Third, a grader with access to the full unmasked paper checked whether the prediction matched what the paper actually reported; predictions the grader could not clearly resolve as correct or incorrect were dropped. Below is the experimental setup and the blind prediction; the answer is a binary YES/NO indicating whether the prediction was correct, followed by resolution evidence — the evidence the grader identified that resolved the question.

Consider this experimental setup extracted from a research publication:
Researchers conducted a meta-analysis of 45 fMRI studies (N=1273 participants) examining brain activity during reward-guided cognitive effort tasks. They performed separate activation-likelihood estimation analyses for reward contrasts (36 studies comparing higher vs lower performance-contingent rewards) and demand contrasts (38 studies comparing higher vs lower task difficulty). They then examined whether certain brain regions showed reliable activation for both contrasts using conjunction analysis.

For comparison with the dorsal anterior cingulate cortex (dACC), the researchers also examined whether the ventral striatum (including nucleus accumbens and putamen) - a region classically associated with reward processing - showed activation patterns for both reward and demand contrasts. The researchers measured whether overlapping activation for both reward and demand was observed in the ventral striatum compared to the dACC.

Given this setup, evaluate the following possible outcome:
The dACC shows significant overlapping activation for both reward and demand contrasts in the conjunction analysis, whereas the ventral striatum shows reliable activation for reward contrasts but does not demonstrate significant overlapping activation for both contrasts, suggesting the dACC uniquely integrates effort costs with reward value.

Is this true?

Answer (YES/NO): NO